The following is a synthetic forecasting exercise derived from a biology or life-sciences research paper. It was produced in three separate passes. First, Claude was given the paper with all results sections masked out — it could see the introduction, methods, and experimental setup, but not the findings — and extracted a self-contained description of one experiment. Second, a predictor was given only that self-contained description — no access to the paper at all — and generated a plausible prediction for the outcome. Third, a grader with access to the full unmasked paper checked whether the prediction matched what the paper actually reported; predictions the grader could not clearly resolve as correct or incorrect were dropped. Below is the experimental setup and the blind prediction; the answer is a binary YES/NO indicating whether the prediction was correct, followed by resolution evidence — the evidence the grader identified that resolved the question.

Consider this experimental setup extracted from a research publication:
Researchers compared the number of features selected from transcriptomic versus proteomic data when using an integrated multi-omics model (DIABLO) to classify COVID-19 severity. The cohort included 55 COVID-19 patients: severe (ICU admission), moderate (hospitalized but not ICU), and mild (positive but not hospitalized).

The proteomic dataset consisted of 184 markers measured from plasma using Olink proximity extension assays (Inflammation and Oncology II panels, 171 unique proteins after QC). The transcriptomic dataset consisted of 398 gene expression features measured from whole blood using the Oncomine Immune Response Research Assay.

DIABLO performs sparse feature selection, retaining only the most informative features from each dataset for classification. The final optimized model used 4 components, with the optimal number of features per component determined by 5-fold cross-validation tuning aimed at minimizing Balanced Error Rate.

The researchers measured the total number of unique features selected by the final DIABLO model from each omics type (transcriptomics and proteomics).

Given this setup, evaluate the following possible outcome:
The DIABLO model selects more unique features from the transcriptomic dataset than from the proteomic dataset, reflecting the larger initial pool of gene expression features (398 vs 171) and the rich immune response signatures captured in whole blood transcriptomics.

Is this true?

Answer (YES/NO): YES